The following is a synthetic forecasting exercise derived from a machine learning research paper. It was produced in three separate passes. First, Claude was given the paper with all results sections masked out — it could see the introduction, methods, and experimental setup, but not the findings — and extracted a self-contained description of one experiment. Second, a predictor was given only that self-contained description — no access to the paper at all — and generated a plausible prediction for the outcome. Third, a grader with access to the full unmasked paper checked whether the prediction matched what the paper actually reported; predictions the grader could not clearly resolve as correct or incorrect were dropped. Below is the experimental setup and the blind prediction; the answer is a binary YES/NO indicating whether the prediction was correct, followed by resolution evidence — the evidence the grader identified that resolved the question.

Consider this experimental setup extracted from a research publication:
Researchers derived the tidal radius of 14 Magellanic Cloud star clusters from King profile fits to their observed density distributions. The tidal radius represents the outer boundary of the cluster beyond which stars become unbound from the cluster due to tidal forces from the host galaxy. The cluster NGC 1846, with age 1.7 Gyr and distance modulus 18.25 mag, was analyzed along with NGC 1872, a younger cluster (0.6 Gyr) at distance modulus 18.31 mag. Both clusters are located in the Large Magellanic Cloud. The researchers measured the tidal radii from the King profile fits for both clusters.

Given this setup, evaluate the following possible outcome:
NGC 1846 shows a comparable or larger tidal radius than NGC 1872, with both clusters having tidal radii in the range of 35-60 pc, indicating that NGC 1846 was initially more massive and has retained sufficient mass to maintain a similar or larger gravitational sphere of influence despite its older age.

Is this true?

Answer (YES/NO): NO